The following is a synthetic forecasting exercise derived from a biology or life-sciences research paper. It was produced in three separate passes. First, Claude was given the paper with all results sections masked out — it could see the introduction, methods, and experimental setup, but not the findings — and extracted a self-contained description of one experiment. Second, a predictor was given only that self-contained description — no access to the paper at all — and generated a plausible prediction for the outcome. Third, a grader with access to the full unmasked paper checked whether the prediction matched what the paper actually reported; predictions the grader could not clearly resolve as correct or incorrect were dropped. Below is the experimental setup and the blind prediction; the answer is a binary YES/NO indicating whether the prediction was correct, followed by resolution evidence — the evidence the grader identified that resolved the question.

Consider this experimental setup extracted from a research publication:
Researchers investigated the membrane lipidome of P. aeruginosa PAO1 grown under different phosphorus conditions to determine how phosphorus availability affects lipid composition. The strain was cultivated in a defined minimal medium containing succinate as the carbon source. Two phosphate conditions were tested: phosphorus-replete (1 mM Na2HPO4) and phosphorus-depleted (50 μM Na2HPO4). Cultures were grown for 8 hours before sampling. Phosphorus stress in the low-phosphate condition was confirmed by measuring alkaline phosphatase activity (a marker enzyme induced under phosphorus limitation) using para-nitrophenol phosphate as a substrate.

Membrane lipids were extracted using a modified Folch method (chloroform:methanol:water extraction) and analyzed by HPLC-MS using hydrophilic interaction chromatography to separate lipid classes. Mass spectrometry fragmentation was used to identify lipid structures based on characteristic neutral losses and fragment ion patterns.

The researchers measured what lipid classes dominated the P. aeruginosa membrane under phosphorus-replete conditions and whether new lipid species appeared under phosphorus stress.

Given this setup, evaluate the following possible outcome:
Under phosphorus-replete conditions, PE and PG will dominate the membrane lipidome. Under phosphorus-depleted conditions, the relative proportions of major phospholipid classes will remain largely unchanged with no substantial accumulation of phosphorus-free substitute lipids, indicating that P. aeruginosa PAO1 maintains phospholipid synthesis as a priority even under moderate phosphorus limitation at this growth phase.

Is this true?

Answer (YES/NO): NO